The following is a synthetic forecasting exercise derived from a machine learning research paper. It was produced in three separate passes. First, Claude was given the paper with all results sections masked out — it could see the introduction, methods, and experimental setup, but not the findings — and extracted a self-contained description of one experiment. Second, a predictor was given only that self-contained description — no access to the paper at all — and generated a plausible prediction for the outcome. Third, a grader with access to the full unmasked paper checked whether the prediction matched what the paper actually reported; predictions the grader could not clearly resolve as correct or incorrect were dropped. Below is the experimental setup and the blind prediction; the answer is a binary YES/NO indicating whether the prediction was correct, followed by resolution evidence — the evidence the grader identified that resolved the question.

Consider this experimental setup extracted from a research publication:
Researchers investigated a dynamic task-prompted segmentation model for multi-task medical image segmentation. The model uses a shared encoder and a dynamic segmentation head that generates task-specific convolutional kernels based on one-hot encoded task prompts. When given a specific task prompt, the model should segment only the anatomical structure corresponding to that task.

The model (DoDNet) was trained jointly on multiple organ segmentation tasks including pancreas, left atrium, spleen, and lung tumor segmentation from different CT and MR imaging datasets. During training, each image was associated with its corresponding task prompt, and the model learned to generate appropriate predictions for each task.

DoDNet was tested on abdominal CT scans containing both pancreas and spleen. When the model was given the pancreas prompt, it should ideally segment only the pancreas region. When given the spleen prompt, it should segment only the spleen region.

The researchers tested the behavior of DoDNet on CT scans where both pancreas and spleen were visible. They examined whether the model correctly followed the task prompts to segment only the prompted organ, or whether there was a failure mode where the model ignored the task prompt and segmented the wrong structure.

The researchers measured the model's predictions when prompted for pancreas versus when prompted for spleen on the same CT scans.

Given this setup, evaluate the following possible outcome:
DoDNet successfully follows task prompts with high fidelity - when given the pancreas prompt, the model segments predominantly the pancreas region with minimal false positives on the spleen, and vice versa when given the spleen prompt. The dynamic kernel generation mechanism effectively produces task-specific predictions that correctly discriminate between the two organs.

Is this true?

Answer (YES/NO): NO